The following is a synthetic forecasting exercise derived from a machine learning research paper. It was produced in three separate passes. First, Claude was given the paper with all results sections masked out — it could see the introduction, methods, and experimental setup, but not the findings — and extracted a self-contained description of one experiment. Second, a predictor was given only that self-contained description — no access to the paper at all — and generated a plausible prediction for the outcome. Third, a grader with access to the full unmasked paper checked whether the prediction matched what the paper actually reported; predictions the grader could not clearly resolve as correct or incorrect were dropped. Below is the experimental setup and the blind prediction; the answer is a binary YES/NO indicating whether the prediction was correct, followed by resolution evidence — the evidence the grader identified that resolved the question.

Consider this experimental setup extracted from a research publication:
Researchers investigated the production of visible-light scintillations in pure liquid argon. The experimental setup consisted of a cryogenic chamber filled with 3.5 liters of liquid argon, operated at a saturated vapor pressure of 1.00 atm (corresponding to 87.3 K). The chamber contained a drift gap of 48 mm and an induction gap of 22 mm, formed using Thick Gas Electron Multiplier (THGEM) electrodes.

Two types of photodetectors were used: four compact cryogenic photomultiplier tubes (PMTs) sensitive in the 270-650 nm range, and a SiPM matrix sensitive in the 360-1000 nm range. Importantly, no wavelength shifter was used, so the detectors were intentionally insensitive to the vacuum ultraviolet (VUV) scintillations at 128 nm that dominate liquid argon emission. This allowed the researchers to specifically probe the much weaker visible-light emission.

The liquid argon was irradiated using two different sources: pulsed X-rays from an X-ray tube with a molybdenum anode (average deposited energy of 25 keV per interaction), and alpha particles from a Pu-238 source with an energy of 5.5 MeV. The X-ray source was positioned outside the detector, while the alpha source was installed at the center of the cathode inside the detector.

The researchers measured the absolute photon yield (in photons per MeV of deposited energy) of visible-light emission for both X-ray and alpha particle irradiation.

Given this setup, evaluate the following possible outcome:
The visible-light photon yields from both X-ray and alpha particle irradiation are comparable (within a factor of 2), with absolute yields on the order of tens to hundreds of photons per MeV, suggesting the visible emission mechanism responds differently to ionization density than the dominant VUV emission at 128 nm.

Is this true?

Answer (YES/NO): NO